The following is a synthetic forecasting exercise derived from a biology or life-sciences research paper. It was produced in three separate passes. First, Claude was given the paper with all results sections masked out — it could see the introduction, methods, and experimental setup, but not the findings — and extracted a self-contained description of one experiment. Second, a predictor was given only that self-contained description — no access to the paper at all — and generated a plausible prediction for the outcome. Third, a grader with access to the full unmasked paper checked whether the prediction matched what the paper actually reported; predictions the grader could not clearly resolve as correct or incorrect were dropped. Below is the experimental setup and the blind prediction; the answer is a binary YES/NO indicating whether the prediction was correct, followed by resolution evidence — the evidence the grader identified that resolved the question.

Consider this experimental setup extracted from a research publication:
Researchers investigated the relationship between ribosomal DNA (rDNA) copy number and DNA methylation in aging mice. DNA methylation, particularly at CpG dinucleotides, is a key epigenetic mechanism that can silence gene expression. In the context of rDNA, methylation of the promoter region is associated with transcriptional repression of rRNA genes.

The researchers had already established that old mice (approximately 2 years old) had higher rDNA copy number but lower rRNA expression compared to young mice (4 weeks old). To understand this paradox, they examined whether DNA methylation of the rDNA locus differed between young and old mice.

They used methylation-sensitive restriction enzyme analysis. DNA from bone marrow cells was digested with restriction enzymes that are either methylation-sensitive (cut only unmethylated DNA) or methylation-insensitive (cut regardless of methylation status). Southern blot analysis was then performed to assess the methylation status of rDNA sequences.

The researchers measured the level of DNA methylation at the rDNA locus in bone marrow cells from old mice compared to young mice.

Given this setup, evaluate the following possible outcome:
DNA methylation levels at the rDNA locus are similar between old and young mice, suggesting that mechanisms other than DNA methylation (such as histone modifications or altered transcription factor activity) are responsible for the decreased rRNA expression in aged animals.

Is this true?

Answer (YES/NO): NO